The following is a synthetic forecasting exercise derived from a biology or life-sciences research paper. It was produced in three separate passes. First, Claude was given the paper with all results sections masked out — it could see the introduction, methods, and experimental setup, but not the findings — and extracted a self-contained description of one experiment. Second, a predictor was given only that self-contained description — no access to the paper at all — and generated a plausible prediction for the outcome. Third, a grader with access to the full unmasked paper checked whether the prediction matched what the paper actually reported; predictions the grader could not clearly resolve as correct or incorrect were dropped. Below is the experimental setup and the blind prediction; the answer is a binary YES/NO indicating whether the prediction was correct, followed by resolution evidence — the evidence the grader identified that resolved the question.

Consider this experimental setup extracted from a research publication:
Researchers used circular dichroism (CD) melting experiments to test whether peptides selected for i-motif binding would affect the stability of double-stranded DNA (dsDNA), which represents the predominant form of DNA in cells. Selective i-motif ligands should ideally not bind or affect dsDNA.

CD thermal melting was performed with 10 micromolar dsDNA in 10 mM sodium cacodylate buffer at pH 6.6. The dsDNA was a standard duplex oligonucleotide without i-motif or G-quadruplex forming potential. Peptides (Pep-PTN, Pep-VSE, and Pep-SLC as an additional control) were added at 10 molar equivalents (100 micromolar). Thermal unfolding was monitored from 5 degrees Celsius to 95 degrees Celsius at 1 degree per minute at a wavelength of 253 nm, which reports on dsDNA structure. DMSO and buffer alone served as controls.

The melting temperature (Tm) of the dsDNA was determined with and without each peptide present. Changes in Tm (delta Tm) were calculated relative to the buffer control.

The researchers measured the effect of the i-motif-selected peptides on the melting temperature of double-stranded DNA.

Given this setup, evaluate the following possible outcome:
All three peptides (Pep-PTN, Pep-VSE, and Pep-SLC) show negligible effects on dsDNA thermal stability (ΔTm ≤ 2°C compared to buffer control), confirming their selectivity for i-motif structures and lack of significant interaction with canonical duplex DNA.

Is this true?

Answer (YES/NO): NO